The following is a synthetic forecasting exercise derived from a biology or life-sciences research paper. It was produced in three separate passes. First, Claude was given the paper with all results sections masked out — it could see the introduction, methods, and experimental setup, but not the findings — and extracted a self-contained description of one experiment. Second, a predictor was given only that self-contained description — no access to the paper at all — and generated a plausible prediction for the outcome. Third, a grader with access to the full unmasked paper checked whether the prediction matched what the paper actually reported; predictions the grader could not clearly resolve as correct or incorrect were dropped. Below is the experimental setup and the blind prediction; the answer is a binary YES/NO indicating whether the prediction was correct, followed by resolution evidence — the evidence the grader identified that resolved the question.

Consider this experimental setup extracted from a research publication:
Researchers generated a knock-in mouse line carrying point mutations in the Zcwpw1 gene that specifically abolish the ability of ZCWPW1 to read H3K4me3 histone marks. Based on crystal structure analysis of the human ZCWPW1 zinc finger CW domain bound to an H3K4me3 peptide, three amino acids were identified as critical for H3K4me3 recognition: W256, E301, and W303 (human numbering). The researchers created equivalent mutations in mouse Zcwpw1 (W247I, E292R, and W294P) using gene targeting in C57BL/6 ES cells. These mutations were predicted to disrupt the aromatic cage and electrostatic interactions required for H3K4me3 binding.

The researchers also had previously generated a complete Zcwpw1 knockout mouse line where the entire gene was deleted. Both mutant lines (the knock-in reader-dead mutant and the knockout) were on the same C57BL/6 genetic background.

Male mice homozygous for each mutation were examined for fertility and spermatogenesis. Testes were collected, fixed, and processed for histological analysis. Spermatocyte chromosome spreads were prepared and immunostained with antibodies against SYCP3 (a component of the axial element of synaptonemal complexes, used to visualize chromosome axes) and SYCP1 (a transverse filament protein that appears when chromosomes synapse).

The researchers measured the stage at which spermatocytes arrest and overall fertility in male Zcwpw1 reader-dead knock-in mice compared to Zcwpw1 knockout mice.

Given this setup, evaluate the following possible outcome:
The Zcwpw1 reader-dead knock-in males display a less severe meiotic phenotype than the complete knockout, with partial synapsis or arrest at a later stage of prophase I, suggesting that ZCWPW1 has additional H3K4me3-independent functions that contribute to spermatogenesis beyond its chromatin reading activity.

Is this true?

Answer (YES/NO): NO